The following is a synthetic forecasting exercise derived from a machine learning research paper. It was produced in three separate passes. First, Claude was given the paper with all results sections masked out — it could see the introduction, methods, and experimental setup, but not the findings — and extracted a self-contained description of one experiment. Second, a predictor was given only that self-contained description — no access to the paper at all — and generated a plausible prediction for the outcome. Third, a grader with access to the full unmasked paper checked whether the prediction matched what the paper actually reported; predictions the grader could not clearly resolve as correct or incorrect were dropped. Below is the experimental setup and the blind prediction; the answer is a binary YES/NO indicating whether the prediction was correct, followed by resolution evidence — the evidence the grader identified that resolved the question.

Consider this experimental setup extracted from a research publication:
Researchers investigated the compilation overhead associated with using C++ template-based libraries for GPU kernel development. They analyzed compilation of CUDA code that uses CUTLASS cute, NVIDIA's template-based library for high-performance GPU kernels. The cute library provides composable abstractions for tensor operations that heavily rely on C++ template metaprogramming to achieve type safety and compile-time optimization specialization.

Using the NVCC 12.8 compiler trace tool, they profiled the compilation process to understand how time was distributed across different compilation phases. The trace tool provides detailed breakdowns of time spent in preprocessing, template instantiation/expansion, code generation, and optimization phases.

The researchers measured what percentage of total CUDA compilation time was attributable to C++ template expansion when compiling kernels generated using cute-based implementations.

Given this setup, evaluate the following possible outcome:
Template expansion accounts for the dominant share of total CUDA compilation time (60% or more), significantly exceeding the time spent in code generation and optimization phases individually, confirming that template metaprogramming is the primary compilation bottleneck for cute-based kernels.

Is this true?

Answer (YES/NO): YES